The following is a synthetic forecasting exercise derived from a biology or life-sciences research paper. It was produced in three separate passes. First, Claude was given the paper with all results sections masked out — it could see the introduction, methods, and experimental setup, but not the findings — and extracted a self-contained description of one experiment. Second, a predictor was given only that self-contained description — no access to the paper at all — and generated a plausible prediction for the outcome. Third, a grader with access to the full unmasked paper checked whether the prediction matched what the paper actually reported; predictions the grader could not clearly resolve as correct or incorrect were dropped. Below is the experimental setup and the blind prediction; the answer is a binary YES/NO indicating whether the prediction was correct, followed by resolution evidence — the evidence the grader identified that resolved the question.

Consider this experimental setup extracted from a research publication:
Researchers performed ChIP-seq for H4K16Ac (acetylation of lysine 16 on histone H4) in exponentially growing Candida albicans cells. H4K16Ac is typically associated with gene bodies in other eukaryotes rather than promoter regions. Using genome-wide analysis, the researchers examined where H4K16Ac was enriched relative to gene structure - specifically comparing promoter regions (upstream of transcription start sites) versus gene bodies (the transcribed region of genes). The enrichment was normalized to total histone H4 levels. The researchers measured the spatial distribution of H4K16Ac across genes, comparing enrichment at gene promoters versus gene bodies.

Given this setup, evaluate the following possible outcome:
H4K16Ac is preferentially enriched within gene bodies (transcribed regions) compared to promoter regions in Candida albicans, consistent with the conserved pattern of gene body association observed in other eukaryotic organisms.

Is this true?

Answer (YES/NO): YES